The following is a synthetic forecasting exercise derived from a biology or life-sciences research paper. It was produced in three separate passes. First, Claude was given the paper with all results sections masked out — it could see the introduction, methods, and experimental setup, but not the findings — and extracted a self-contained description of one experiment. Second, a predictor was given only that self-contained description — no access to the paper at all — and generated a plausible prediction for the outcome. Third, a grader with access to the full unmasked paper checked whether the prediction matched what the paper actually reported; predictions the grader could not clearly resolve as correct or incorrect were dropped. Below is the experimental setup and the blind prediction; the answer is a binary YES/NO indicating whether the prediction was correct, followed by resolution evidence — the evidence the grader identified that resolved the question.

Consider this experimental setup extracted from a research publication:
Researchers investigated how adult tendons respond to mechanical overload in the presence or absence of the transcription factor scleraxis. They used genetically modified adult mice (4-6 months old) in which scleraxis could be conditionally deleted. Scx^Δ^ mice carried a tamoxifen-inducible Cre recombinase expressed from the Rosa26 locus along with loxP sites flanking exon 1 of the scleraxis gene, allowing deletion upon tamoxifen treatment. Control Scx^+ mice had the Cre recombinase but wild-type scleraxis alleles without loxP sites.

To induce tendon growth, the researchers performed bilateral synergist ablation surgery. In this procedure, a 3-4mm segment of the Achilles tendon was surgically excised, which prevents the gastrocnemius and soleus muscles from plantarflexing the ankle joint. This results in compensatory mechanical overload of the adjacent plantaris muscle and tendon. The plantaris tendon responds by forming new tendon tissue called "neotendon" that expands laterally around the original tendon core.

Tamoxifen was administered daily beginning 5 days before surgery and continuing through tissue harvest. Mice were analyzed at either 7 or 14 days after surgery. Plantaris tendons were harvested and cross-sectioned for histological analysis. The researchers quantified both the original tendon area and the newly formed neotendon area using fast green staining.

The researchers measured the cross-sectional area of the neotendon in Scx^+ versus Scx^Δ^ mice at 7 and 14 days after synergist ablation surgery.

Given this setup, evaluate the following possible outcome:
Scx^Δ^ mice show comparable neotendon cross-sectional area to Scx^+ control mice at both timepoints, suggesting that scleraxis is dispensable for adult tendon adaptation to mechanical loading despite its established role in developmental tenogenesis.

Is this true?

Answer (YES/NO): NO